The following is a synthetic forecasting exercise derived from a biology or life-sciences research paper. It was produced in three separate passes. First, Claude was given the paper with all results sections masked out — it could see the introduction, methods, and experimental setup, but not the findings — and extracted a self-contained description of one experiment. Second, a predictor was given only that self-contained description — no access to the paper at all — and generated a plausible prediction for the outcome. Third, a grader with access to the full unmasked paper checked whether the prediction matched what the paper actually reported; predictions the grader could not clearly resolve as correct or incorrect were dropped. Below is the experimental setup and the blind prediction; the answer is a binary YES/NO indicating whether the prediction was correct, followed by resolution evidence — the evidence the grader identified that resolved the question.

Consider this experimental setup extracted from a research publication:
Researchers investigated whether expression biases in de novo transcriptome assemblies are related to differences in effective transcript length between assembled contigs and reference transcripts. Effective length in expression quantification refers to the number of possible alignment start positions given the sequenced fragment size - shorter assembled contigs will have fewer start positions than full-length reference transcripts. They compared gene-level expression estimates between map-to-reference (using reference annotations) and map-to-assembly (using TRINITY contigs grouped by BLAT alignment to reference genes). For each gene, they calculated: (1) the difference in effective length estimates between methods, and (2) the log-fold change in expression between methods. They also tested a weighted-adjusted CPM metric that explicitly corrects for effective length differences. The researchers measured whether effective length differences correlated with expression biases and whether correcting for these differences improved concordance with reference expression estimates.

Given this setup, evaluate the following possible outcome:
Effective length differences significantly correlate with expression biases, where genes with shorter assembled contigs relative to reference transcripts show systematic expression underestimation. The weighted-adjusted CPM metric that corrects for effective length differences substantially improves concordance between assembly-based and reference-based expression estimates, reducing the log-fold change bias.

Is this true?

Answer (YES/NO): NO